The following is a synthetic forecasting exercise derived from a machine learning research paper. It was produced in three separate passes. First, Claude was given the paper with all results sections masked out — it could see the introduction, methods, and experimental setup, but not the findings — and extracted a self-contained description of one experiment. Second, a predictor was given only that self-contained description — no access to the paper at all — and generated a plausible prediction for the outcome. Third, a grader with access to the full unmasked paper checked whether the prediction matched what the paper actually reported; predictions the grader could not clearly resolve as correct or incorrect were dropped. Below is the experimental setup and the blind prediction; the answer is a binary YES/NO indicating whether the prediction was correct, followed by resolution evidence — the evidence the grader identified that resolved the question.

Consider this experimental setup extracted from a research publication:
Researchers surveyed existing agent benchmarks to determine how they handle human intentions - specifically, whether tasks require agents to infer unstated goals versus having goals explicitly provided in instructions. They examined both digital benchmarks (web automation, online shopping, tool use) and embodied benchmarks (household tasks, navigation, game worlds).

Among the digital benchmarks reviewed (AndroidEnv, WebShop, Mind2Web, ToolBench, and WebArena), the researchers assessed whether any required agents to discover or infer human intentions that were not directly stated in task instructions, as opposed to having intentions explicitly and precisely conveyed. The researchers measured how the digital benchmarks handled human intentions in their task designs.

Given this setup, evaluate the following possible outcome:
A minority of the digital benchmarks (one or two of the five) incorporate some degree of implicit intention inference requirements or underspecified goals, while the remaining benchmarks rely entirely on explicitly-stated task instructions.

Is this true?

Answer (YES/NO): NO